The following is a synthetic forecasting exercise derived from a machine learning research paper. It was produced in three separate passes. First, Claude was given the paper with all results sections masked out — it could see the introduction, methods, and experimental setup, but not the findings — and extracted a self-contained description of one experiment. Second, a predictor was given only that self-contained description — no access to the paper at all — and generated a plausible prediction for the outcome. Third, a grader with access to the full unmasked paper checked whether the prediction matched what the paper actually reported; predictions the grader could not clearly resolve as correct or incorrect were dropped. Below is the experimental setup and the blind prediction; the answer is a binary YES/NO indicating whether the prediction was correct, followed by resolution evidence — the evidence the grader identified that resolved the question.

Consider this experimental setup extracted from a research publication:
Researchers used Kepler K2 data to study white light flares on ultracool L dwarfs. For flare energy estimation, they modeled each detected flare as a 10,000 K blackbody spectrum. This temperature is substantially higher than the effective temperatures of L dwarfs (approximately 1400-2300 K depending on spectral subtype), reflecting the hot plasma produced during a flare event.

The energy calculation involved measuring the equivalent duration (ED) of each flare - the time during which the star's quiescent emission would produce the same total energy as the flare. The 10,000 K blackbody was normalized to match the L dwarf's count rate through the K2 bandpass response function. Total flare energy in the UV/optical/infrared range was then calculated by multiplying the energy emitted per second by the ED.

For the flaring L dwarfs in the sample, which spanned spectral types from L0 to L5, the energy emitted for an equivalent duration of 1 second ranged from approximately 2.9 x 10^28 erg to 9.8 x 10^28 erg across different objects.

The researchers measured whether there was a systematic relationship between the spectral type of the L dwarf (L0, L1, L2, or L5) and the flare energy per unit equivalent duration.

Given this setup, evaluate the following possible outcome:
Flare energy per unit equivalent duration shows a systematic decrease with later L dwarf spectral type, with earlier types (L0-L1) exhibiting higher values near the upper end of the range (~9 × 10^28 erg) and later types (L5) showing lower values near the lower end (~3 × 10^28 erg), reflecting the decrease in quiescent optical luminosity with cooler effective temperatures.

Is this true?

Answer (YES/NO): NO